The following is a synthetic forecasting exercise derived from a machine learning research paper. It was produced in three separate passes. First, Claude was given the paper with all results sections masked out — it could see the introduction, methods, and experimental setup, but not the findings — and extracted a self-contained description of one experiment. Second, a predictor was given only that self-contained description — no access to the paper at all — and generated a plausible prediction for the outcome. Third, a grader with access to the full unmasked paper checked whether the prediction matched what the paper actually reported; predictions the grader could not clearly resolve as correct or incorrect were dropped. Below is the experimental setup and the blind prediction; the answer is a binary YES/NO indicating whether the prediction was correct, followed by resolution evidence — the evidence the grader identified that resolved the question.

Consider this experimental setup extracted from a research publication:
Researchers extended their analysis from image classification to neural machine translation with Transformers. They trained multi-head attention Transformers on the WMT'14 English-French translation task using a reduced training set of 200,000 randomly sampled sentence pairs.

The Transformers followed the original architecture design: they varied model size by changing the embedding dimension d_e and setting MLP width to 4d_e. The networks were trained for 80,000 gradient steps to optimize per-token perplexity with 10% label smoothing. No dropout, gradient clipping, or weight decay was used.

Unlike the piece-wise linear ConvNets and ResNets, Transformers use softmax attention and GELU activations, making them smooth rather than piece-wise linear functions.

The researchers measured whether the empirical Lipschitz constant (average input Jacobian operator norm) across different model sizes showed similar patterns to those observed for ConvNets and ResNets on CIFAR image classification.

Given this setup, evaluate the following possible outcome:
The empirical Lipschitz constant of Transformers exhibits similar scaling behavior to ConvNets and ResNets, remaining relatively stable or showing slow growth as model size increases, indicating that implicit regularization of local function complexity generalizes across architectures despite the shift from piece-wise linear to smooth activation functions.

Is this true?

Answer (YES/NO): NO